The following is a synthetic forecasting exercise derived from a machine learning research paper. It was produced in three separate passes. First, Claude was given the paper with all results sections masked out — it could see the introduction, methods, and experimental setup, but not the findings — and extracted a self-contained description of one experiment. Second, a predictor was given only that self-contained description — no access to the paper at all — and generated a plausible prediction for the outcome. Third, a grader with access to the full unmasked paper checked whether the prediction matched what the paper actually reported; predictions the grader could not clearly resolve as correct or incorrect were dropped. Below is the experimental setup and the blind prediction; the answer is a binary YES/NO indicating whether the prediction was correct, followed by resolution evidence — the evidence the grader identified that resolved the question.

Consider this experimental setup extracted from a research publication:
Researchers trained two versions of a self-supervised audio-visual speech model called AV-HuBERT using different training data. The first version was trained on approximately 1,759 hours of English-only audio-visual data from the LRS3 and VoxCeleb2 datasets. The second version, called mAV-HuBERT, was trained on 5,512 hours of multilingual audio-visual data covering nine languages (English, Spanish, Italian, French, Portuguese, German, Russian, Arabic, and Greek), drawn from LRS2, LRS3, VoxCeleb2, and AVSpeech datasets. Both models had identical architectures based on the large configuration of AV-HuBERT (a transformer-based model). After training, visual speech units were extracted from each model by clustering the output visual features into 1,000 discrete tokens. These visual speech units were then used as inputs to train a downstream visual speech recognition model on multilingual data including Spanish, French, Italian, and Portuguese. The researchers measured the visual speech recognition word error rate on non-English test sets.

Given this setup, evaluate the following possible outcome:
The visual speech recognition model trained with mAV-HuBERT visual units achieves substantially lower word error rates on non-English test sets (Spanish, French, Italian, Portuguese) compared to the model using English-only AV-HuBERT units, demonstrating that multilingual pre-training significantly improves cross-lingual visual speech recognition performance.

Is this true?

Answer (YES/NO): YES